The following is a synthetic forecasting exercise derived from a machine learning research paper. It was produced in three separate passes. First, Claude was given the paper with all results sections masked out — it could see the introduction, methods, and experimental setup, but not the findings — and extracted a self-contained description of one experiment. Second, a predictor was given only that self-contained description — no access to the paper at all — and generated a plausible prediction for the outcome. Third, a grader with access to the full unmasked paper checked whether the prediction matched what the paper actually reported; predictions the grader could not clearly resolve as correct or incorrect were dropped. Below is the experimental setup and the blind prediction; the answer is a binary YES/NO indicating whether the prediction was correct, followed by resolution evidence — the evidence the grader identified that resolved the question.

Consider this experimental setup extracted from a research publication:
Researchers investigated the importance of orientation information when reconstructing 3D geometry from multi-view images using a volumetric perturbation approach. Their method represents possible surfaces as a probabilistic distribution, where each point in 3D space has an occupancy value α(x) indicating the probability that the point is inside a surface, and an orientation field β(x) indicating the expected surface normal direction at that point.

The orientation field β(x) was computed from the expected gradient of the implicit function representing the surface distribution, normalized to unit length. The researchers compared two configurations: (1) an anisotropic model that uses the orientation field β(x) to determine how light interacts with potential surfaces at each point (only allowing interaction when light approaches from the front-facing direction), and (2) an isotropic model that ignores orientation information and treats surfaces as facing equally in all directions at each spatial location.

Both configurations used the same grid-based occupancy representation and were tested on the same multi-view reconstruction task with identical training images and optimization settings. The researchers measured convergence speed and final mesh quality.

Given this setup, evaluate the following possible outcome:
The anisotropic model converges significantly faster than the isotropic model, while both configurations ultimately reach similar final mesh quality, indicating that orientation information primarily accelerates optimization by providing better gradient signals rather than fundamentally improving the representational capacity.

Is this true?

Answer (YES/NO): NO